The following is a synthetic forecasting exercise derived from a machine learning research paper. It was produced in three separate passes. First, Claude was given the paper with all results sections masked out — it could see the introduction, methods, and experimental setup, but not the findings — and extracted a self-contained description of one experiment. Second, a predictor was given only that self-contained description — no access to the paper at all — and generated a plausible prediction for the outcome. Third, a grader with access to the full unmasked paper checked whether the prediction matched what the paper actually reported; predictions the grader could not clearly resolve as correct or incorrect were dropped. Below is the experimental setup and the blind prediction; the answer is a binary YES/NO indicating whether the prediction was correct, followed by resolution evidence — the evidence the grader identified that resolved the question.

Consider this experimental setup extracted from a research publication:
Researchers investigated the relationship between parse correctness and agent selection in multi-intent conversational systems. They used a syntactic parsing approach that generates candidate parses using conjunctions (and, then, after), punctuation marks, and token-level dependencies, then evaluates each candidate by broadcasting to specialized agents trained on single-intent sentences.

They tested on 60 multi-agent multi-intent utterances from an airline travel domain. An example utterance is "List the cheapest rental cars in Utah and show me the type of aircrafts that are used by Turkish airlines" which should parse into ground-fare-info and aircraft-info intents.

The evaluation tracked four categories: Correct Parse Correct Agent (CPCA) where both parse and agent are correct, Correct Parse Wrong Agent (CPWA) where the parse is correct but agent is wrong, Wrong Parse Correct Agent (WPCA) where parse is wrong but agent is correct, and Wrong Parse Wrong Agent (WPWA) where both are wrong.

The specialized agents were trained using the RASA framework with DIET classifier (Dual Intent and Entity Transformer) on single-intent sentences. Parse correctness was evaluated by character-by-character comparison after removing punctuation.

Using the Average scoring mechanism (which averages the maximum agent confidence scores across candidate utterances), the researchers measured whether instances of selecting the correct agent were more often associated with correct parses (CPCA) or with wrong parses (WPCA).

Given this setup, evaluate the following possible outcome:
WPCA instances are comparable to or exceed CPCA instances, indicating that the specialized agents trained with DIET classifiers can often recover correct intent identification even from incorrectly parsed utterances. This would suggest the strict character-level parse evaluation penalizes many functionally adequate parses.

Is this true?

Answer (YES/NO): NO